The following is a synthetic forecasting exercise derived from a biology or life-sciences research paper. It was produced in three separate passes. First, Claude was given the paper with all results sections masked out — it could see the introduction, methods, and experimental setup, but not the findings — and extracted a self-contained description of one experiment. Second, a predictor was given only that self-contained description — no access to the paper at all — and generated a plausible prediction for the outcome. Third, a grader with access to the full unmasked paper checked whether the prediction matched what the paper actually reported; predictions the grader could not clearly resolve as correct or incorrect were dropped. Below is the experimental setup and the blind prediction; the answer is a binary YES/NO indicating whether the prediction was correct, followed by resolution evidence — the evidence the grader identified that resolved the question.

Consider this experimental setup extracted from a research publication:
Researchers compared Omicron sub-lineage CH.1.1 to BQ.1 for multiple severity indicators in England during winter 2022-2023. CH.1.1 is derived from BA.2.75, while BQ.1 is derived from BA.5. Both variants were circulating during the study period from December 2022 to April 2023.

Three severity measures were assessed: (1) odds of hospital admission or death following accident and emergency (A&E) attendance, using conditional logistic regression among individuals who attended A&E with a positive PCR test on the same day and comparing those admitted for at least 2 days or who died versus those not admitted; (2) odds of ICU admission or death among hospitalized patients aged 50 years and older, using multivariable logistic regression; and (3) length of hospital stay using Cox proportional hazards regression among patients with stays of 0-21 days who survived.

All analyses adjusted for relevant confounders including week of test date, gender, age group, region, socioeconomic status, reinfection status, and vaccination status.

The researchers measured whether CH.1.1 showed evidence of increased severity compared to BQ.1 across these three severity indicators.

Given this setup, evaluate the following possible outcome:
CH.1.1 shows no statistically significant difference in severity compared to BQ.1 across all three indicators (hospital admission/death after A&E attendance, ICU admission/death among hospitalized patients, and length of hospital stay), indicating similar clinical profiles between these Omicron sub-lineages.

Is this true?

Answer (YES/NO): NO